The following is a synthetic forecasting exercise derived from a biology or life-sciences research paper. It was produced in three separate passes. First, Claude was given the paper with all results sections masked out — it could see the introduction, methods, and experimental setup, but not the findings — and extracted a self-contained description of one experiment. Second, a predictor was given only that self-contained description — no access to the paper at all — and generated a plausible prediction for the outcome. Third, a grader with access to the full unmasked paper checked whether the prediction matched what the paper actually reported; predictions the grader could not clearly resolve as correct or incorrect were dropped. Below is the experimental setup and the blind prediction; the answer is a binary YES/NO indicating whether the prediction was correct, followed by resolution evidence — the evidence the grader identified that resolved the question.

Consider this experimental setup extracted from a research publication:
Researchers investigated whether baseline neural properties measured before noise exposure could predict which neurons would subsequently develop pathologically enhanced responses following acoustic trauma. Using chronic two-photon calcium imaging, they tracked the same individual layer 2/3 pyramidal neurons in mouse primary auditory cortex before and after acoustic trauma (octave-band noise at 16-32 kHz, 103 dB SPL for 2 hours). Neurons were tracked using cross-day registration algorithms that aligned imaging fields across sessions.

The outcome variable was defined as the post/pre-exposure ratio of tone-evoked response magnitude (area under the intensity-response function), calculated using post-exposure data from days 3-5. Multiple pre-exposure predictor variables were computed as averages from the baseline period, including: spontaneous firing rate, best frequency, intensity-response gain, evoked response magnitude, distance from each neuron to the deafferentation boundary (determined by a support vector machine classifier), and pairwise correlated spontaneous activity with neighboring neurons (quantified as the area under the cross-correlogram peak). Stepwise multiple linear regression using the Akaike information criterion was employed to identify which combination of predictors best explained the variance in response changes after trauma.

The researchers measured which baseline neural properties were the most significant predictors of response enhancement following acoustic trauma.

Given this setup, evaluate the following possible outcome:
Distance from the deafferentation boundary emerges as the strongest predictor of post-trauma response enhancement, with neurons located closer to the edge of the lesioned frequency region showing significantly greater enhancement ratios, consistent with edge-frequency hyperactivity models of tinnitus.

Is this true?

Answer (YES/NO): NO